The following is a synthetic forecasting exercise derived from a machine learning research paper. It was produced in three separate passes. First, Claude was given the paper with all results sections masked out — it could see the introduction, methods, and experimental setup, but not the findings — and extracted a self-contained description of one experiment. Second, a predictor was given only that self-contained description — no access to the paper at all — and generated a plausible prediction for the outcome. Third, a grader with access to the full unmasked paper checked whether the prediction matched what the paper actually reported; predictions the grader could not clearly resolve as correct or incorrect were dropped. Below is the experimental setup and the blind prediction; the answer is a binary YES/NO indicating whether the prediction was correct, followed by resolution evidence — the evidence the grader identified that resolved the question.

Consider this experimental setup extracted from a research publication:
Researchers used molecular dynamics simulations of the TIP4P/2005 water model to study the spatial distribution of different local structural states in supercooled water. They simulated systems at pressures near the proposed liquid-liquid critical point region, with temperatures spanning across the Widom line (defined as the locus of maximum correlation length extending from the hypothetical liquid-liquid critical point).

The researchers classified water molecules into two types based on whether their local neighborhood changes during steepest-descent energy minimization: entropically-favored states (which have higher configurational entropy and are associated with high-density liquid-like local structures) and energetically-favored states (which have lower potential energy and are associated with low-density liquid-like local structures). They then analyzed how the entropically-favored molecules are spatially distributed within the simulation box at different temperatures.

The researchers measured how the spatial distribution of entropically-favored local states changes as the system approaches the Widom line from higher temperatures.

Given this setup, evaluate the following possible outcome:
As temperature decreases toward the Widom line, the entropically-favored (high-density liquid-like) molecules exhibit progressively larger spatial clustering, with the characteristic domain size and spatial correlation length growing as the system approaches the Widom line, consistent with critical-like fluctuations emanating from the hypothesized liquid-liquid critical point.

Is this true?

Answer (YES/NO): NO